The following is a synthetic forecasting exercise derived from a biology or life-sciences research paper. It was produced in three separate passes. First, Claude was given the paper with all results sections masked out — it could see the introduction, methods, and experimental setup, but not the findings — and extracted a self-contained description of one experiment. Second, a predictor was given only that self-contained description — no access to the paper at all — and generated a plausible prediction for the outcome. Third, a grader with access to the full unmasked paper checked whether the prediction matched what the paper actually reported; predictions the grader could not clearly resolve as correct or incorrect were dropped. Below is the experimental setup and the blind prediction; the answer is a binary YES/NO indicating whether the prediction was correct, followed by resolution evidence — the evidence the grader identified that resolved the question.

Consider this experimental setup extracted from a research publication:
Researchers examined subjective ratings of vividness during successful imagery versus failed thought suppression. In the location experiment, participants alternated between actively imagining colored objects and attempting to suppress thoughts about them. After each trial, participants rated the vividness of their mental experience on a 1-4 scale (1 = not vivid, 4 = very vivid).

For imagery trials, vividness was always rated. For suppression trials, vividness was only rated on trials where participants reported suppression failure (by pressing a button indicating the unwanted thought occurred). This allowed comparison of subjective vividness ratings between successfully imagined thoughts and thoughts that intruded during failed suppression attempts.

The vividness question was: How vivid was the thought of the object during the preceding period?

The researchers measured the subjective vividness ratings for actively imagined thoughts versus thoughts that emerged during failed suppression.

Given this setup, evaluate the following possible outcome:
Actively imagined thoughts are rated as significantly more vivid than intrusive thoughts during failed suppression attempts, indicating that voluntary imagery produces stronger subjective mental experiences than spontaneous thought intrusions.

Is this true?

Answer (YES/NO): YES